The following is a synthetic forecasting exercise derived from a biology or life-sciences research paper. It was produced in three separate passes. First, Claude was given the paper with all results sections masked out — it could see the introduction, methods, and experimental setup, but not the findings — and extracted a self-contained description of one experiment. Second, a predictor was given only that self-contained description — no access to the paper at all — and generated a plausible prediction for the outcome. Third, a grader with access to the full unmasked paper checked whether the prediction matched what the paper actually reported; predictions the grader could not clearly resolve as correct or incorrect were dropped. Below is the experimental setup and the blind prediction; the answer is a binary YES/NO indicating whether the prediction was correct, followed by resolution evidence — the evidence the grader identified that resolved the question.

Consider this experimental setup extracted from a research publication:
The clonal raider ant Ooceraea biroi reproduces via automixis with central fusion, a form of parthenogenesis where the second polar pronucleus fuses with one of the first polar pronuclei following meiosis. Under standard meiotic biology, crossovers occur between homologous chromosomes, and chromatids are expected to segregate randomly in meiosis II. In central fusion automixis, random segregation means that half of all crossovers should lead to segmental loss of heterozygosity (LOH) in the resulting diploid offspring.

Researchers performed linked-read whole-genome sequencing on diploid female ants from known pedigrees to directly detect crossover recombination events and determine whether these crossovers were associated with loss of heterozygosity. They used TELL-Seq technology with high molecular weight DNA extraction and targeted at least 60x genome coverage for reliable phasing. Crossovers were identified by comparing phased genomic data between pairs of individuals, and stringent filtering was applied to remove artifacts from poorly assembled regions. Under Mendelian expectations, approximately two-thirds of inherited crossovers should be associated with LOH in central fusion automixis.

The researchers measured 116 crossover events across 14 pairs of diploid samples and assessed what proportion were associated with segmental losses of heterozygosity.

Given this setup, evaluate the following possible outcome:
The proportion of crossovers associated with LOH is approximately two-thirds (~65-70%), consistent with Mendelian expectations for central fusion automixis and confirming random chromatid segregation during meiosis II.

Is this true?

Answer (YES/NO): NO